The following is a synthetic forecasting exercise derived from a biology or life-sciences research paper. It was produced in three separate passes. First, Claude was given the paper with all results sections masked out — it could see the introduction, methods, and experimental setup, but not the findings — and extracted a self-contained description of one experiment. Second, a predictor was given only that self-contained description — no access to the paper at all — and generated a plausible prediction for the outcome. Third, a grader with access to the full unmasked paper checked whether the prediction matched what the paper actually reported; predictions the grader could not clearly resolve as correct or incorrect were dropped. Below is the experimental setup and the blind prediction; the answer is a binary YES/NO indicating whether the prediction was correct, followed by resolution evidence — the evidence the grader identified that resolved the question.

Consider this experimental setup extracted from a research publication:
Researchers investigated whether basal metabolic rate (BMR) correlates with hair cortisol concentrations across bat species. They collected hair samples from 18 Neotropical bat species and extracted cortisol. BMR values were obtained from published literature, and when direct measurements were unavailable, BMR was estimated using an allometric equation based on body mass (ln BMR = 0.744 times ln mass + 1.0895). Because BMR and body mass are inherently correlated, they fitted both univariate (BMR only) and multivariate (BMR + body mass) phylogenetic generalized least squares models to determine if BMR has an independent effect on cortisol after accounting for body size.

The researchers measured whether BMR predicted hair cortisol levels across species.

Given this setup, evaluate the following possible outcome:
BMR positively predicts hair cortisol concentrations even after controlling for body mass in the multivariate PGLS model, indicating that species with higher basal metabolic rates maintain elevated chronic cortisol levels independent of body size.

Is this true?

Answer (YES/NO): NO